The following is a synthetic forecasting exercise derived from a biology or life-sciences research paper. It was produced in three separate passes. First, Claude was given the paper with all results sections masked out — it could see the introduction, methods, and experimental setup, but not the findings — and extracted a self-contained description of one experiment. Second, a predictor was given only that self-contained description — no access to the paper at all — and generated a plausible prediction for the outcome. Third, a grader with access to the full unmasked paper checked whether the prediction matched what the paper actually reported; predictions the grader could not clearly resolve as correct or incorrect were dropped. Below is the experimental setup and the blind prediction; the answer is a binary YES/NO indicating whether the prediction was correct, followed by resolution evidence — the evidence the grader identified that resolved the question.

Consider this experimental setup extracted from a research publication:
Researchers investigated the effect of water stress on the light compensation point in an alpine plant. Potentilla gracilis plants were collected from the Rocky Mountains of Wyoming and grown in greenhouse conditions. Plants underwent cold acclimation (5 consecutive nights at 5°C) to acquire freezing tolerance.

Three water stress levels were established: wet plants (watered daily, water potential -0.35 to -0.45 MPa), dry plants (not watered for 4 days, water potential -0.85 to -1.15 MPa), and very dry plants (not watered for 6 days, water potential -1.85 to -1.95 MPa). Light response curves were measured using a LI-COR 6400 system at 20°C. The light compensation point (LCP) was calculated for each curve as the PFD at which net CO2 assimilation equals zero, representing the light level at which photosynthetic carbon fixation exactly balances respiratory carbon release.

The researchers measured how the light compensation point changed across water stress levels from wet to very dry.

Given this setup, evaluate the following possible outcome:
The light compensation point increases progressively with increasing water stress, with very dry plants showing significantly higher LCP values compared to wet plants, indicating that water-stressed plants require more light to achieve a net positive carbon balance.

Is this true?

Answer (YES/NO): YES